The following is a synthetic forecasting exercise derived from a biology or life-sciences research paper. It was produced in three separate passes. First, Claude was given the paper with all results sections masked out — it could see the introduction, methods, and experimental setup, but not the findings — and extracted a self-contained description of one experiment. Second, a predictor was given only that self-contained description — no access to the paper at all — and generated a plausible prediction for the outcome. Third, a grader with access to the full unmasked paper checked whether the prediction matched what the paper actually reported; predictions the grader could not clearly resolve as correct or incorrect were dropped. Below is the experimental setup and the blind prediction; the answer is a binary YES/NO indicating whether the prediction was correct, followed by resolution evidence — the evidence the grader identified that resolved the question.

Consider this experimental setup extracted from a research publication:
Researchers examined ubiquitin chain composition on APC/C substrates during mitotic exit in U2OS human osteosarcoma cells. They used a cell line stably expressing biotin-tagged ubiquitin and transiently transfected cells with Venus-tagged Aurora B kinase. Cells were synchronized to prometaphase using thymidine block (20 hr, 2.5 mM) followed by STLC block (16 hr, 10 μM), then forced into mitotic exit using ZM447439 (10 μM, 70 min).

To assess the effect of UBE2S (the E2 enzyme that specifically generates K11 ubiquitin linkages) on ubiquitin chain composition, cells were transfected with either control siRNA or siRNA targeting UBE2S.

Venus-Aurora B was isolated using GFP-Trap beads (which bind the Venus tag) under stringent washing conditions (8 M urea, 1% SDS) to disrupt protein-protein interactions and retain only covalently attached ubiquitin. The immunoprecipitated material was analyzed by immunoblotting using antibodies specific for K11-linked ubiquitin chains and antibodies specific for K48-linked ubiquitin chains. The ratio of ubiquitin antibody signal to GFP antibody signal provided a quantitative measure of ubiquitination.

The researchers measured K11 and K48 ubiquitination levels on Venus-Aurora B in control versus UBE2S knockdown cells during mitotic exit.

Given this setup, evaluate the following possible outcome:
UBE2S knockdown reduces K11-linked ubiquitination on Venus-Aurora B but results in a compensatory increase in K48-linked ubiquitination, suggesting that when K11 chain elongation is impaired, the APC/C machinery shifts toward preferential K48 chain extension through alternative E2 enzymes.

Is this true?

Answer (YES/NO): NO